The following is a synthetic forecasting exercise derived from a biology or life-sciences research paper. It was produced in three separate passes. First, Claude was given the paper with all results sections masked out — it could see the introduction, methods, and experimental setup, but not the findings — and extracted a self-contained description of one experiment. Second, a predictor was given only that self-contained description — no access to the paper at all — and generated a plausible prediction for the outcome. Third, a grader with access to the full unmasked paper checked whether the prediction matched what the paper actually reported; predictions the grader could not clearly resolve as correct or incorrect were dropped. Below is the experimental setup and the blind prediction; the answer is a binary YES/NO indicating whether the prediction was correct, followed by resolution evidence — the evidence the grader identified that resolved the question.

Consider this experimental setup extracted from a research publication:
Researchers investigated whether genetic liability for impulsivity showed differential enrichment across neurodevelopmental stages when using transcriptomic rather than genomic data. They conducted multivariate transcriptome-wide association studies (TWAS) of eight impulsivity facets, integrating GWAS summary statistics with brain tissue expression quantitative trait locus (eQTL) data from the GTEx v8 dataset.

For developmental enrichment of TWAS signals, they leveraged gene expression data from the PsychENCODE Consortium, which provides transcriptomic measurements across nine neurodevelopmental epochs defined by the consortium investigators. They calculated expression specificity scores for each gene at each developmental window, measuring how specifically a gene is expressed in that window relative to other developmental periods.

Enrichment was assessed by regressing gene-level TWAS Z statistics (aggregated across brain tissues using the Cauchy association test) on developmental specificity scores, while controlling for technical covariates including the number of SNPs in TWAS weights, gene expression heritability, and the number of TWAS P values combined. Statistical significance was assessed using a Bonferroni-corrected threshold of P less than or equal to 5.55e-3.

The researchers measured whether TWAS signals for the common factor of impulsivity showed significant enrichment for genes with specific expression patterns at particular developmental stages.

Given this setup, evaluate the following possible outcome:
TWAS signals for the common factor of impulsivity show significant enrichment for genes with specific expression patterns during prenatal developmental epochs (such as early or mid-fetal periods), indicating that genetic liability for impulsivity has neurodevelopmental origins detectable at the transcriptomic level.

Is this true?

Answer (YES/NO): NO